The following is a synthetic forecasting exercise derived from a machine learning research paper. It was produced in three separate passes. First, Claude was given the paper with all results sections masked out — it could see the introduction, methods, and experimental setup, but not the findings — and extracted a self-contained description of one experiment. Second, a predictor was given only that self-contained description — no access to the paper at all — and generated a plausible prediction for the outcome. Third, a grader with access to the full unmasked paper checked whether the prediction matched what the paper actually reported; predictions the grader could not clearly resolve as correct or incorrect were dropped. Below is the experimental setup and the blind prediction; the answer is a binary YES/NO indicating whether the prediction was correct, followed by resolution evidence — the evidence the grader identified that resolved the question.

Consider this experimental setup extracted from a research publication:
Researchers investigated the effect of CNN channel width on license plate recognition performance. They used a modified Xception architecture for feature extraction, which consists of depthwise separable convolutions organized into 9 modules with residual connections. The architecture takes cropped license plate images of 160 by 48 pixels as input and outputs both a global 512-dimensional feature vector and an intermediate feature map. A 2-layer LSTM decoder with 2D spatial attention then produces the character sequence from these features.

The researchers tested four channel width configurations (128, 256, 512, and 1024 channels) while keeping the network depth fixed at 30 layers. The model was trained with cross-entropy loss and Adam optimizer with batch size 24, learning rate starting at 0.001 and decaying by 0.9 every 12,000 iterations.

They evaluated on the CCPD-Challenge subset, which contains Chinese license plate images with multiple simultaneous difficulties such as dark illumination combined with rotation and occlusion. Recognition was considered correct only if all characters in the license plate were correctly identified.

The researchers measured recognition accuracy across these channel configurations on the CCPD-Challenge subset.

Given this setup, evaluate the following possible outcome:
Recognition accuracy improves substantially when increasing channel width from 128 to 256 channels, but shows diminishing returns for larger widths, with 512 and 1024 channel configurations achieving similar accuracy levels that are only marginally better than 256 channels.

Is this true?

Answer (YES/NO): NO